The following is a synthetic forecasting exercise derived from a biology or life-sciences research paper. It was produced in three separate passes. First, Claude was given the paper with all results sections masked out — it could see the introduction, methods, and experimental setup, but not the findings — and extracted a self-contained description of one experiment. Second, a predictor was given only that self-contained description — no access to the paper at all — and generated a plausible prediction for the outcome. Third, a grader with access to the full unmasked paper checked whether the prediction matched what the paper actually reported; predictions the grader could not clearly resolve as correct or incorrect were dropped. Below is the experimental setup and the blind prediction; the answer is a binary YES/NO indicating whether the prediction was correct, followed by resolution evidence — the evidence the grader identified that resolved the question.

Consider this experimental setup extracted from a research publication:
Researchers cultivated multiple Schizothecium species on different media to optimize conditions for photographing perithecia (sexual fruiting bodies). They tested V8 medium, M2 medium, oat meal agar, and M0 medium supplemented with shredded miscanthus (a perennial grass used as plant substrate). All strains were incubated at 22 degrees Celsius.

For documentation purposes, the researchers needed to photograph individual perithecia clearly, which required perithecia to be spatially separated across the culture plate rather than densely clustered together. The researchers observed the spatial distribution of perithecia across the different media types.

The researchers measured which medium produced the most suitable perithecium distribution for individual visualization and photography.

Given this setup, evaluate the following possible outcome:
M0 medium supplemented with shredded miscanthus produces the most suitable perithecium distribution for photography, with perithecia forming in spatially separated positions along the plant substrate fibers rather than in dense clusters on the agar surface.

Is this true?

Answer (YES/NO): NO